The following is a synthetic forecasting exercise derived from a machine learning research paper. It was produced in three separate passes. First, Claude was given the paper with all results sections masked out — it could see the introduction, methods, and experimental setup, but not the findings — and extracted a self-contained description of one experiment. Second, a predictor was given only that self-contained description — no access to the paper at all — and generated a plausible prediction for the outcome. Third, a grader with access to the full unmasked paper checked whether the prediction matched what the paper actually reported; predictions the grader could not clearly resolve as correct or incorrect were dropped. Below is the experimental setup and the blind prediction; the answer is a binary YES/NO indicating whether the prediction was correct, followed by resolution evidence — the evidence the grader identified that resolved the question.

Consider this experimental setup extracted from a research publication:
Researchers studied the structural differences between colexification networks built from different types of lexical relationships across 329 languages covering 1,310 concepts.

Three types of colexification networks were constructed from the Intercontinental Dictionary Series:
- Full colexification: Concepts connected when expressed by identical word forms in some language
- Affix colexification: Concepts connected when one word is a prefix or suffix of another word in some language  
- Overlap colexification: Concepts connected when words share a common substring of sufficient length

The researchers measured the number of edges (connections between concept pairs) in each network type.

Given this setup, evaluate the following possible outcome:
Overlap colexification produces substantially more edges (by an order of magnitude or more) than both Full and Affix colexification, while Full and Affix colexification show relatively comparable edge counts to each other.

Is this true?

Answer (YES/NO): NO